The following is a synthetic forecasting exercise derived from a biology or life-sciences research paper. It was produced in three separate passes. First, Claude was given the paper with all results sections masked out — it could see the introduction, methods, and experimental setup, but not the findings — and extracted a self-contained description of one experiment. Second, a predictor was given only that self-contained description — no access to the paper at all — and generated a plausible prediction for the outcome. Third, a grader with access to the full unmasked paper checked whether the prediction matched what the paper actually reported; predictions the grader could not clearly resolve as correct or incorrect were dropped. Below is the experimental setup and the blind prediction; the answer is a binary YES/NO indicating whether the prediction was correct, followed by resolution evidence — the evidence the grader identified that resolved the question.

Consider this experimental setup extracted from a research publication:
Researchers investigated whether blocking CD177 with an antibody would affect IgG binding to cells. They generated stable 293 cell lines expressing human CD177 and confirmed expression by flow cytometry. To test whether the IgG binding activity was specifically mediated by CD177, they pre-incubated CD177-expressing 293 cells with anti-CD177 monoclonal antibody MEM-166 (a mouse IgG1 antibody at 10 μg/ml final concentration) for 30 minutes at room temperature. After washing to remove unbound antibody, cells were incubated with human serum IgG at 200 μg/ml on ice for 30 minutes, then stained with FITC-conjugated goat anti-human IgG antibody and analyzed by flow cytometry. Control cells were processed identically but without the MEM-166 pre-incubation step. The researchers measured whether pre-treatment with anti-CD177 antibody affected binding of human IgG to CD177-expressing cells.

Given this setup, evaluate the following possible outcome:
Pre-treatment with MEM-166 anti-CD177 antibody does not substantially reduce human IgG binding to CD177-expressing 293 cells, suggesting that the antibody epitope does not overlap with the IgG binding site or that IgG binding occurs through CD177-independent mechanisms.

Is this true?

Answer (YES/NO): NO